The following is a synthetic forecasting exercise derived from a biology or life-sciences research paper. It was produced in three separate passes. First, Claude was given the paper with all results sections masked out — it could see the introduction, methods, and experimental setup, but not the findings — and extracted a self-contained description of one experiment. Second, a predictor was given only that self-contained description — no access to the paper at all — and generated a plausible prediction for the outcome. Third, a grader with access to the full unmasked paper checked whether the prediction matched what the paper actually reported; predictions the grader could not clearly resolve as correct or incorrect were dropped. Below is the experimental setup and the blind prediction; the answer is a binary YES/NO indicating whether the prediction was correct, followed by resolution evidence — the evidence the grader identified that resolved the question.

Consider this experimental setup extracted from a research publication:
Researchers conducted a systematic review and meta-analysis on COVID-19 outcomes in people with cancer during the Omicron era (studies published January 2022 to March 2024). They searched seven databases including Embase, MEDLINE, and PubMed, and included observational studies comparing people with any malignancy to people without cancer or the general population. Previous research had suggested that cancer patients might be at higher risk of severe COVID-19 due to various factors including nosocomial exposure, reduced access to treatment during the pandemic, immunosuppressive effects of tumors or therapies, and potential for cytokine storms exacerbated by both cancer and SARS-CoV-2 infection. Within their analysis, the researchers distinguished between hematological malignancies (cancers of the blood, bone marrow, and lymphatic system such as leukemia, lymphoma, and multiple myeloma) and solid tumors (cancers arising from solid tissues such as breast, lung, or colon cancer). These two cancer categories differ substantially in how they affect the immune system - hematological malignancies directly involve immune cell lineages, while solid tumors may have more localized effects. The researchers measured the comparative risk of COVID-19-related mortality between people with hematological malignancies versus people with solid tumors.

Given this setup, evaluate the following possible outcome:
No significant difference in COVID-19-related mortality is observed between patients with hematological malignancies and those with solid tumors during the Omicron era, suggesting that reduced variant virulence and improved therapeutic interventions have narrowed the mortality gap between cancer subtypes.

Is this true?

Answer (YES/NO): NO